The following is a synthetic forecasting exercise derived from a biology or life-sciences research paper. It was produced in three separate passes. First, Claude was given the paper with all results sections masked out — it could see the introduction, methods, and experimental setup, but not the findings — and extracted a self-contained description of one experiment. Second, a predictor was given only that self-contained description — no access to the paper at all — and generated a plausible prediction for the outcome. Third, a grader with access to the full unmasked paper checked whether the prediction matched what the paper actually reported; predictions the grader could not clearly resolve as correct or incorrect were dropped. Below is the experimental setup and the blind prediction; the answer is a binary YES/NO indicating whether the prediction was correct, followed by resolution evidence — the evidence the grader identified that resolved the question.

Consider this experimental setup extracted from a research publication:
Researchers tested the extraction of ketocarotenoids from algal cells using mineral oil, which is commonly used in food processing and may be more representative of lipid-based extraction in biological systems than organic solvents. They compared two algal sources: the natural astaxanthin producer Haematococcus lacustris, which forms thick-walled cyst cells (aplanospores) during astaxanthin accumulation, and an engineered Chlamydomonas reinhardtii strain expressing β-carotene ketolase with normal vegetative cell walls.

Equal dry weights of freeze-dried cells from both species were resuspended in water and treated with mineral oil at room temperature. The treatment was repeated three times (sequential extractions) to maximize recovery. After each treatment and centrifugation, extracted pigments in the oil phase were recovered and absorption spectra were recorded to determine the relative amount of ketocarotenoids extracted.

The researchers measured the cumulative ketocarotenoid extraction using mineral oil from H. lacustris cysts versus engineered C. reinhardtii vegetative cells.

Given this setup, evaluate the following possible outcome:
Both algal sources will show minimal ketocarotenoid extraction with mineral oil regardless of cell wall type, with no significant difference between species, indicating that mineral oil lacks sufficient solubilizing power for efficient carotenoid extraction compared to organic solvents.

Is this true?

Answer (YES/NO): NO